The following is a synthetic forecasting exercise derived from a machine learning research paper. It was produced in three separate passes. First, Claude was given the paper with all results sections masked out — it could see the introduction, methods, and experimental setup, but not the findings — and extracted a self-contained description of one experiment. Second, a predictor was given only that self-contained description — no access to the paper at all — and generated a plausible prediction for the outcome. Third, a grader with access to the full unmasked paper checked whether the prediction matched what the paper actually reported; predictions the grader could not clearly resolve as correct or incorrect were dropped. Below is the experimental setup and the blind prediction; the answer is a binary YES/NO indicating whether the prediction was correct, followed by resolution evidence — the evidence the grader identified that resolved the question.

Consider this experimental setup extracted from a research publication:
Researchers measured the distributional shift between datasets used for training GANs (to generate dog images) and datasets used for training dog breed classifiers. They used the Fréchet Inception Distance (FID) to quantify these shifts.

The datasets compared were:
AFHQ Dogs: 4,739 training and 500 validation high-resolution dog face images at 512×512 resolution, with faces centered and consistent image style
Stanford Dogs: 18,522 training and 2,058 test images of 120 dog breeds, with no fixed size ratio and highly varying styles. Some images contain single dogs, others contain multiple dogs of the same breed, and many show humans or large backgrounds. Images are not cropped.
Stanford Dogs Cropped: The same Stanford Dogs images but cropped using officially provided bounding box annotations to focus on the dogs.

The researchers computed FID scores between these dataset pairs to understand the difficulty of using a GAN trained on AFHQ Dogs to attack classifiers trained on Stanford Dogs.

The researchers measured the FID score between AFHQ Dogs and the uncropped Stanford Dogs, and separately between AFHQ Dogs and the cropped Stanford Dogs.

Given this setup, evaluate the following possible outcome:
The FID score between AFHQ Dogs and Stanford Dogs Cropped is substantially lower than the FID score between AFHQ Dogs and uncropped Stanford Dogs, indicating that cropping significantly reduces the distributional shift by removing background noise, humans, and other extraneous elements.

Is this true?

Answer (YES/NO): NO